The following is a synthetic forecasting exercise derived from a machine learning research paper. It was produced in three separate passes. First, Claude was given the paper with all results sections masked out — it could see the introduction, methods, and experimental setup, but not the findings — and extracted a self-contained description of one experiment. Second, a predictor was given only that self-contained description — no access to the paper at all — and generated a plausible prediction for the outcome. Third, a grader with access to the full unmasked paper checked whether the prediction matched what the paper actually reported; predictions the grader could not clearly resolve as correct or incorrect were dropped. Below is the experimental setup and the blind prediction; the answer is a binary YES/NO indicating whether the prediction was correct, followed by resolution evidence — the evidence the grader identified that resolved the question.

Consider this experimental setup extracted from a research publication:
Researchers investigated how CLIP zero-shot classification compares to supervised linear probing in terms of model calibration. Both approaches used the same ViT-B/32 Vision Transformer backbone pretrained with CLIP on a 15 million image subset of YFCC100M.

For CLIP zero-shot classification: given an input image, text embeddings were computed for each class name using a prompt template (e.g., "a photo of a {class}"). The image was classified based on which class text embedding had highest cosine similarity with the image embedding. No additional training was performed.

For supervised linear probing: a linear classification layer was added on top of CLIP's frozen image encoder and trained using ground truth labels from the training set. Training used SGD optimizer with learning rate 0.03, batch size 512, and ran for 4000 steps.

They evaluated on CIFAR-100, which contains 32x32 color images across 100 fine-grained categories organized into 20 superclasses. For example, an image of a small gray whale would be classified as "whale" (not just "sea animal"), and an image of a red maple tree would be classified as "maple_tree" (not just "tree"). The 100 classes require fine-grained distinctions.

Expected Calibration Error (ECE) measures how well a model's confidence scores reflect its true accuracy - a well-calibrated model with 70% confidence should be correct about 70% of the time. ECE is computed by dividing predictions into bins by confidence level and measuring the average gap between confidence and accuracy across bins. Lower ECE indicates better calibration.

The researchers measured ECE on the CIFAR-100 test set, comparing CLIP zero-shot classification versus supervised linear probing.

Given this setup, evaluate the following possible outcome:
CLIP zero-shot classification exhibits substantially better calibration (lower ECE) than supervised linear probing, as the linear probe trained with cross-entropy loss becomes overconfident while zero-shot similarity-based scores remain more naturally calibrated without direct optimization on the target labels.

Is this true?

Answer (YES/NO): NO